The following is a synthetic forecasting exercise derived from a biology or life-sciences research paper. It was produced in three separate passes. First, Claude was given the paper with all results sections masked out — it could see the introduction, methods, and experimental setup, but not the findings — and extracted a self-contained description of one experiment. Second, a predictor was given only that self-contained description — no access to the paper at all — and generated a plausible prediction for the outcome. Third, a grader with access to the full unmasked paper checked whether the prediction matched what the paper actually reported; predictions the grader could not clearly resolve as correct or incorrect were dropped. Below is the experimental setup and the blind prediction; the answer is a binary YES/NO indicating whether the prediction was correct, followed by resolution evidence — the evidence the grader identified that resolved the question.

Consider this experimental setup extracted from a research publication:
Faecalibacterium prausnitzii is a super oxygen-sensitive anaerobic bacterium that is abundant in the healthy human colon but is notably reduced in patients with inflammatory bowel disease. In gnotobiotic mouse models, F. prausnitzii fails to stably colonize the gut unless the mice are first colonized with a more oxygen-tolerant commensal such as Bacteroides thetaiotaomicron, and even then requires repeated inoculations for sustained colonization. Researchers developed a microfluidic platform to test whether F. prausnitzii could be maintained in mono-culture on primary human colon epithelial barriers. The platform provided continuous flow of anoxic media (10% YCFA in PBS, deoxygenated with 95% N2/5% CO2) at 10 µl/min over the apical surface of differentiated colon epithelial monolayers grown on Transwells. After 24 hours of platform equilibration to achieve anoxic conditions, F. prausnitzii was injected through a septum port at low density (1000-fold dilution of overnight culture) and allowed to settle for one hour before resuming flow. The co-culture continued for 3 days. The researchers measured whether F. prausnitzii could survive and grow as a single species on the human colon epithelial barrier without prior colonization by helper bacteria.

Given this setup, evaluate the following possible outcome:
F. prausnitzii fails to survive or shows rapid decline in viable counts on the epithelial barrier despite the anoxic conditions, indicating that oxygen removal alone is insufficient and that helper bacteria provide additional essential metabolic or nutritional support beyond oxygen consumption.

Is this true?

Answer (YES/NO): NO